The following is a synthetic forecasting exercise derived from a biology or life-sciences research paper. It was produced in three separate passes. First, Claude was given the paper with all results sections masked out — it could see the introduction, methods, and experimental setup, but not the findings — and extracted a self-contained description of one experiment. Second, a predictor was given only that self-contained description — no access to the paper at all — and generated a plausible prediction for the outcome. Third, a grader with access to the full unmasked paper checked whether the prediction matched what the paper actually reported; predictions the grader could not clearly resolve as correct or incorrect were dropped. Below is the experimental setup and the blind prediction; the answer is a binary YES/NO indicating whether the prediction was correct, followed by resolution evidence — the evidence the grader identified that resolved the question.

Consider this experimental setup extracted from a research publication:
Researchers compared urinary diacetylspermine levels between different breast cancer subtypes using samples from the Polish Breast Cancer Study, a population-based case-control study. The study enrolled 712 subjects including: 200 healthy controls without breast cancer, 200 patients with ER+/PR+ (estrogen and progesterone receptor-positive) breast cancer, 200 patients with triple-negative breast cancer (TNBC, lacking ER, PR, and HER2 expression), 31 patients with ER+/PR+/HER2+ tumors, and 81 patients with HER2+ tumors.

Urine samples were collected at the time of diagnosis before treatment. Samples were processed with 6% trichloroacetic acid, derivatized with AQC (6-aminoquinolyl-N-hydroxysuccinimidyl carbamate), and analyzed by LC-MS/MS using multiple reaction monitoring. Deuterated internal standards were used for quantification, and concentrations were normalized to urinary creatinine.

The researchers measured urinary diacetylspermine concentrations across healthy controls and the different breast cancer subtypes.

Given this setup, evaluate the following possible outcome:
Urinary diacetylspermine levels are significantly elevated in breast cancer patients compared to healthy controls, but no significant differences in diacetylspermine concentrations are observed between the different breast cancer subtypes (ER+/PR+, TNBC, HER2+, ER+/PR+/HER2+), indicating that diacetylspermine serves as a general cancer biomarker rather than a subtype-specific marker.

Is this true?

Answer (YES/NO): NO